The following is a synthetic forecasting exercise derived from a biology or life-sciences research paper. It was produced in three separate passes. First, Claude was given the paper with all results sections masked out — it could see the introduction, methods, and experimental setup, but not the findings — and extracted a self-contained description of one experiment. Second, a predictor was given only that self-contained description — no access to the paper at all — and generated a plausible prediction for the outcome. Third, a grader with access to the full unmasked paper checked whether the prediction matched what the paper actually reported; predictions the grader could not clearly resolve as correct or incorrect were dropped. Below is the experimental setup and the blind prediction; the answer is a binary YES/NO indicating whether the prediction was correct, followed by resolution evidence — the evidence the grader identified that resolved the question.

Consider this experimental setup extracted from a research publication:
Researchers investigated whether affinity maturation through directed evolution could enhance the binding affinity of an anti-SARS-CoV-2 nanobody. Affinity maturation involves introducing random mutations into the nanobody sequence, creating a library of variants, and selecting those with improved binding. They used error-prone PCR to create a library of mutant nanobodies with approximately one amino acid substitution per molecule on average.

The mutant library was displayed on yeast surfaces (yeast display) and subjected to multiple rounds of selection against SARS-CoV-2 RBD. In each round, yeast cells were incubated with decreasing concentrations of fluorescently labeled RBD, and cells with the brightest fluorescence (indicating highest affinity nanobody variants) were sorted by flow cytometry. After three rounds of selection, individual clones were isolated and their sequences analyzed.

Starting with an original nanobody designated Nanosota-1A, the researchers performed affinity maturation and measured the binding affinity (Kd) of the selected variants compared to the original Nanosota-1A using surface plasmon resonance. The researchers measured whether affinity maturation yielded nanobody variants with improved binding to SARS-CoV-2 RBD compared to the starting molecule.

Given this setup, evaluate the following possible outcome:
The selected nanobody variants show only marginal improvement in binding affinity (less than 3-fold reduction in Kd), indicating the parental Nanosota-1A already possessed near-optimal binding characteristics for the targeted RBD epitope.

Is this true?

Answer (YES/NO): NO